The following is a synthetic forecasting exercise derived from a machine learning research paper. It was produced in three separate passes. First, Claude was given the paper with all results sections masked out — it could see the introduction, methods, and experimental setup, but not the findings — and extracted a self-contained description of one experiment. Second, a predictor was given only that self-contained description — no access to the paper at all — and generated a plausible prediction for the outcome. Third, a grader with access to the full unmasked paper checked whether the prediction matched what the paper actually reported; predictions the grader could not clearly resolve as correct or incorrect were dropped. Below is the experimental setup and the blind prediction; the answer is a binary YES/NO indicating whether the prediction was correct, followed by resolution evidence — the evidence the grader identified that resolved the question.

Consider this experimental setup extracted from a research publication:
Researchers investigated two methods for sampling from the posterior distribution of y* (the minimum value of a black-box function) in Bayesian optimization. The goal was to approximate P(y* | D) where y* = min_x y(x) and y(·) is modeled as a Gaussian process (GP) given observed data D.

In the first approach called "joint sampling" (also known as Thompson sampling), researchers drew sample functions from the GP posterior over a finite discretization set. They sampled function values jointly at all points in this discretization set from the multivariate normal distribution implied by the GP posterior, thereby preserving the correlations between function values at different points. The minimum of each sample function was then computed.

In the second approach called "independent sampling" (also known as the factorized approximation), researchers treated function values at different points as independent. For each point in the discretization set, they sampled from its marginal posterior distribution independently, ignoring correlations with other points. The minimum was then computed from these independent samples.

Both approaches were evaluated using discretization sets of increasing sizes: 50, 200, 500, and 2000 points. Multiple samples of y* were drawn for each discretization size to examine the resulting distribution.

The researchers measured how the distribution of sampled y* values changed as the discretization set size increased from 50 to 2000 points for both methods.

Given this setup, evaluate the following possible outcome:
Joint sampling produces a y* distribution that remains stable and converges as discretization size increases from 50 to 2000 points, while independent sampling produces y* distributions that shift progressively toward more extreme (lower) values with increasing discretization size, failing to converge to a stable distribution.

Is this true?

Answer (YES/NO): YES